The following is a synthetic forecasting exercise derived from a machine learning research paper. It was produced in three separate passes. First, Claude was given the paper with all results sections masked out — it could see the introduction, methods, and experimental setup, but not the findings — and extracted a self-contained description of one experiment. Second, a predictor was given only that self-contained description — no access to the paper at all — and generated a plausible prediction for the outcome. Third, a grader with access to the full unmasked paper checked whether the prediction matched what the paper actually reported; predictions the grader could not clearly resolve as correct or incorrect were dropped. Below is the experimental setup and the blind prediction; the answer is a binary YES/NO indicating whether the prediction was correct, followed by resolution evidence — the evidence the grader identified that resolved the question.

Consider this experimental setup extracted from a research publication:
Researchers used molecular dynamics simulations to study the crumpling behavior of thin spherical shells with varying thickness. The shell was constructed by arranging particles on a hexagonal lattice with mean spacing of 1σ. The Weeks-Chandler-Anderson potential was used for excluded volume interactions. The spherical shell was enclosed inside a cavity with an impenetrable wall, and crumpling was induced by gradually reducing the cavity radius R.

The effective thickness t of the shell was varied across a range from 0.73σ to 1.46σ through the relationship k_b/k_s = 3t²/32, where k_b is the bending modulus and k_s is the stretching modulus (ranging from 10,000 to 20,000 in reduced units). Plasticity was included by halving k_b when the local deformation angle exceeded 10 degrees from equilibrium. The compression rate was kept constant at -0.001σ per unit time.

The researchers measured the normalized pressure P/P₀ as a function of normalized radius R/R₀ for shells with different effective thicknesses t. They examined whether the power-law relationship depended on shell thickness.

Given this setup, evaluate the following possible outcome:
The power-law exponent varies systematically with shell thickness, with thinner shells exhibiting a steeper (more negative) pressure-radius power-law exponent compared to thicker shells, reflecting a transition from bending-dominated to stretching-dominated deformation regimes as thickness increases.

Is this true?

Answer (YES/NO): NO